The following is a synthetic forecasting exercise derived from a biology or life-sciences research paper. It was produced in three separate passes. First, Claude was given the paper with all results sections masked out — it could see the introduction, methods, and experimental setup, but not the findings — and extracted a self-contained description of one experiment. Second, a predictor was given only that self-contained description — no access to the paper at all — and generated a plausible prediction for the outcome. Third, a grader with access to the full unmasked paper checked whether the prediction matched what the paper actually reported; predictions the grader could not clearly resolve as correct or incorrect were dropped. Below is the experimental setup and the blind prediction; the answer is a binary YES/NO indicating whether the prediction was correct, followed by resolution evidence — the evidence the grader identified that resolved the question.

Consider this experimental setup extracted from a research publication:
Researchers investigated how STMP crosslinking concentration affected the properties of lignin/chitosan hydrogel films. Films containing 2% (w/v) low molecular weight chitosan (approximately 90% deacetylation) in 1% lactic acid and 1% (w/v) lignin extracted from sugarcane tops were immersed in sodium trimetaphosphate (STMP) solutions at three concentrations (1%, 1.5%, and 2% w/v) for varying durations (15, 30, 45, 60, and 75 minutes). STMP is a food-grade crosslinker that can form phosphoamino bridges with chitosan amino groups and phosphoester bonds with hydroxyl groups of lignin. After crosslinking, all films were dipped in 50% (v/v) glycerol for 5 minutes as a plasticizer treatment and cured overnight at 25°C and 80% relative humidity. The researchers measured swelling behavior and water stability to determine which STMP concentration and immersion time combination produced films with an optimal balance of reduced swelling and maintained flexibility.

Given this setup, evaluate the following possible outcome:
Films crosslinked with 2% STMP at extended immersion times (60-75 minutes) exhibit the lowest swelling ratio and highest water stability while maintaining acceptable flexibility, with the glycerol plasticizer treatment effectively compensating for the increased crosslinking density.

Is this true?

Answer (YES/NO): NO